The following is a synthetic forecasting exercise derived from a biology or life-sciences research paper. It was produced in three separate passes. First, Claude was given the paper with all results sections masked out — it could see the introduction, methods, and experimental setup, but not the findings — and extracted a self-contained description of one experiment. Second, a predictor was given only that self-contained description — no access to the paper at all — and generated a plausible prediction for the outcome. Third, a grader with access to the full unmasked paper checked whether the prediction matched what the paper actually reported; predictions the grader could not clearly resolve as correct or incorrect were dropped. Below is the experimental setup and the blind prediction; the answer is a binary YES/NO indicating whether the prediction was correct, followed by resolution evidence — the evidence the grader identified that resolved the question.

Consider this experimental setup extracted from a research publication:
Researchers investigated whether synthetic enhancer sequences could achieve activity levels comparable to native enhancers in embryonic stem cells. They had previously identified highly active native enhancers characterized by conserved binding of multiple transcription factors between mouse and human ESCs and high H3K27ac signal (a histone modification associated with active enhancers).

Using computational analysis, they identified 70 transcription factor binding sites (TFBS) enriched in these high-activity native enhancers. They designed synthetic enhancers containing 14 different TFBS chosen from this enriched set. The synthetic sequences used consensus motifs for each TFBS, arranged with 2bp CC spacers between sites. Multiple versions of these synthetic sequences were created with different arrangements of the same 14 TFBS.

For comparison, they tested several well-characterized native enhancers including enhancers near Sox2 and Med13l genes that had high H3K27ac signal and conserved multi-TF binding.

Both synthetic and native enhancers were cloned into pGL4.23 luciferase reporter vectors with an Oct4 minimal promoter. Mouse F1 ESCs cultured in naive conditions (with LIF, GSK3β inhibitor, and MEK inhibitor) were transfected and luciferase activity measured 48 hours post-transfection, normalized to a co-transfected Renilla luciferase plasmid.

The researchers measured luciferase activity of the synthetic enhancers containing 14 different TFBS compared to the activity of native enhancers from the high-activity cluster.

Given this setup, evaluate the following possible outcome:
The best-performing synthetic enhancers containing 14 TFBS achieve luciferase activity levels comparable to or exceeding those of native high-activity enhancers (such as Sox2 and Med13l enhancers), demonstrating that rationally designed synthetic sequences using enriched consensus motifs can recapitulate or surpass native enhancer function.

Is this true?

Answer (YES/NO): YES